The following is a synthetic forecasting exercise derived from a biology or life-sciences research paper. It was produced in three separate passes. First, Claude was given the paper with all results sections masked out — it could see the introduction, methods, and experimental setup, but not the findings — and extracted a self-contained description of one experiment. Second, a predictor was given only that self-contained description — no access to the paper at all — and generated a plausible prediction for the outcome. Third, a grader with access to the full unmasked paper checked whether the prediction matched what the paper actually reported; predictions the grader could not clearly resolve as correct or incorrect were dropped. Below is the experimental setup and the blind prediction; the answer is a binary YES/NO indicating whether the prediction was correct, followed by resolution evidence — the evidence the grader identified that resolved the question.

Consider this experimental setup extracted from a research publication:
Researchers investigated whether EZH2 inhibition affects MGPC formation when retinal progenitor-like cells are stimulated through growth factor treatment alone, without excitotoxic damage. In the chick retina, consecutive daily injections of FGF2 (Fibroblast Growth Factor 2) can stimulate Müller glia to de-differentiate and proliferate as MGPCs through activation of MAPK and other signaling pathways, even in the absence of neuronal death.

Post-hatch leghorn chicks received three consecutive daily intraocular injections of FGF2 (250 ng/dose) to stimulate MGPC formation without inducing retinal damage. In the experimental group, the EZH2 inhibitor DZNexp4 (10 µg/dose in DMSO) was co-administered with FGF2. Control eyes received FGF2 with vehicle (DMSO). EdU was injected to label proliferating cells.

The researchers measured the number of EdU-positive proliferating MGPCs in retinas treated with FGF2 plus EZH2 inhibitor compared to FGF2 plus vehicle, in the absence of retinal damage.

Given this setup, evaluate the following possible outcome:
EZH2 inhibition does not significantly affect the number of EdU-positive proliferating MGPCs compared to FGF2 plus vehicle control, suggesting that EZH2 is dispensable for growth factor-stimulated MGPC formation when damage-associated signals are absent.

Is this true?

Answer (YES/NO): NO